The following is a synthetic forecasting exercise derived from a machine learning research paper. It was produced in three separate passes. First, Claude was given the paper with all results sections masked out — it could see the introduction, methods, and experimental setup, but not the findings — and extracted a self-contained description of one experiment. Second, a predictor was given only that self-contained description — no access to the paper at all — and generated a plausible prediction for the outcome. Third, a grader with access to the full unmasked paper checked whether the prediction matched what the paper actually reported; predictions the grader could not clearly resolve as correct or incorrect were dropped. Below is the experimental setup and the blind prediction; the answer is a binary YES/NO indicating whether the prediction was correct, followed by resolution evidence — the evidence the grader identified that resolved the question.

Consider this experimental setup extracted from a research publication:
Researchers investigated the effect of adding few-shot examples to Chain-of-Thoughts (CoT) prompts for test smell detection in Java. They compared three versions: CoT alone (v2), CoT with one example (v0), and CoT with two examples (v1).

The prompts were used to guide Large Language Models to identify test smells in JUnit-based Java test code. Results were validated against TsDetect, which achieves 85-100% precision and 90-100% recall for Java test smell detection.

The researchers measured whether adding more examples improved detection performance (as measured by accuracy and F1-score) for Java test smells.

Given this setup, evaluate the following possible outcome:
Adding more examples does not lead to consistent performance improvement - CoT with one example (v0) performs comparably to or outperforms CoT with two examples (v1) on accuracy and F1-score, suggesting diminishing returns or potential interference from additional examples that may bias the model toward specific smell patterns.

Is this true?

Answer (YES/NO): YES